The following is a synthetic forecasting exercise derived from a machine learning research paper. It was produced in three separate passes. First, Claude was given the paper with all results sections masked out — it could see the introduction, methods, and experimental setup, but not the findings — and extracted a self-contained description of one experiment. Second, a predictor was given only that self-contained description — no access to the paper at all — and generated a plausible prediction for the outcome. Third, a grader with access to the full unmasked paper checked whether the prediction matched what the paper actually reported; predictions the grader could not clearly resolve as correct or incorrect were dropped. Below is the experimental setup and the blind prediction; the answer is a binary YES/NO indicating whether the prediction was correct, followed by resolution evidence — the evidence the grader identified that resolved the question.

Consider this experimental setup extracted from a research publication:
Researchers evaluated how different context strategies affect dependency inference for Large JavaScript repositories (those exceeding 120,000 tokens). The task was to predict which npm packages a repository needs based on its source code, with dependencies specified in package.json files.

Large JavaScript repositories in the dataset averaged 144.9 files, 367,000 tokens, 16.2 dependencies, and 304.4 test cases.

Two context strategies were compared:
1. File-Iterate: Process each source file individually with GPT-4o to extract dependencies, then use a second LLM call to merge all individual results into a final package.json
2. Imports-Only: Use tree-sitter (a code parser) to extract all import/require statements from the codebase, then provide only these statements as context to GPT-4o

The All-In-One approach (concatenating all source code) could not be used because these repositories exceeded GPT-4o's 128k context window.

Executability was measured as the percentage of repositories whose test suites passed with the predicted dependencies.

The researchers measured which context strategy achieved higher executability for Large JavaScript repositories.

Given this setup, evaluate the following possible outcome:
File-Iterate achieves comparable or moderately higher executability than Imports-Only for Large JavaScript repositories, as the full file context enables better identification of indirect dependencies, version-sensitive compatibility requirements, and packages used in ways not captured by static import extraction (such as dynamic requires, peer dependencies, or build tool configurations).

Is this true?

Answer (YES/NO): NO